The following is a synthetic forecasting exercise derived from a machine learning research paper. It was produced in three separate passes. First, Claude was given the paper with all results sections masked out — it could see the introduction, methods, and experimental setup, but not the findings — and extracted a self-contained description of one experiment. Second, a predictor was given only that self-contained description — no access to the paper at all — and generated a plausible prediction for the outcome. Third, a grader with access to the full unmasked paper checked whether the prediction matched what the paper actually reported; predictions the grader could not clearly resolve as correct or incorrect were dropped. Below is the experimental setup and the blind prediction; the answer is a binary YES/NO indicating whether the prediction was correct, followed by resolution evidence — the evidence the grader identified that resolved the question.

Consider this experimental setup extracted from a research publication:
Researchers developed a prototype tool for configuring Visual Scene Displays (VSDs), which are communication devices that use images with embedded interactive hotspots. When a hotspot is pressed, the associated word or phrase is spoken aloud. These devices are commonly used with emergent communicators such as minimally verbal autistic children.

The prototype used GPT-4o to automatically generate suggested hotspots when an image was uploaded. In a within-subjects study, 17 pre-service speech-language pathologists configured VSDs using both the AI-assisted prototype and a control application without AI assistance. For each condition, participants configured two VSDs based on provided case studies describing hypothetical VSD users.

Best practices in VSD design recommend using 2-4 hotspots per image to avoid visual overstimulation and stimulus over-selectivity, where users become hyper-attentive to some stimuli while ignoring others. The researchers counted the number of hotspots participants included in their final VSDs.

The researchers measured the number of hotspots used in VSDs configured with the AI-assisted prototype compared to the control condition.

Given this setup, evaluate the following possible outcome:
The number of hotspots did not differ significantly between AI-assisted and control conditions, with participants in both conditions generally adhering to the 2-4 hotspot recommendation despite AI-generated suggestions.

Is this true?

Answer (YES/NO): NO